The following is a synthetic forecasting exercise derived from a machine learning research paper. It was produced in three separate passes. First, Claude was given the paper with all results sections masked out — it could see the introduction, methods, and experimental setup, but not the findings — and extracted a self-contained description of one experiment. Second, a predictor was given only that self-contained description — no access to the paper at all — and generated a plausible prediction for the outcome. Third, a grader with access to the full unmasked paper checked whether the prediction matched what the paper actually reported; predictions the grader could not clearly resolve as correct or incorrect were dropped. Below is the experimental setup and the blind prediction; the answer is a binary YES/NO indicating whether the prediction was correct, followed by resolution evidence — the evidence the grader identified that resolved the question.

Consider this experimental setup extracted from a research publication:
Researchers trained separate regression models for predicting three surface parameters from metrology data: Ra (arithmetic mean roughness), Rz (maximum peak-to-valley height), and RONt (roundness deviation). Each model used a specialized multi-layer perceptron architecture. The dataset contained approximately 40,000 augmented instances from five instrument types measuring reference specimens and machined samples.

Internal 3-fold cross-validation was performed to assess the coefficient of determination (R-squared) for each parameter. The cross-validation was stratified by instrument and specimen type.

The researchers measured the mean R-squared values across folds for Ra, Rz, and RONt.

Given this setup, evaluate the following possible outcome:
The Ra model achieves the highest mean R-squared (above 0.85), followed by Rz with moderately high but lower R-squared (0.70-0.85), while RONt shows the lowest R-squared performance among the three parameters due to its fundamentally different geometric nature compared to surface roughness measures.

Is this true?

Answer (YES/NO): NO